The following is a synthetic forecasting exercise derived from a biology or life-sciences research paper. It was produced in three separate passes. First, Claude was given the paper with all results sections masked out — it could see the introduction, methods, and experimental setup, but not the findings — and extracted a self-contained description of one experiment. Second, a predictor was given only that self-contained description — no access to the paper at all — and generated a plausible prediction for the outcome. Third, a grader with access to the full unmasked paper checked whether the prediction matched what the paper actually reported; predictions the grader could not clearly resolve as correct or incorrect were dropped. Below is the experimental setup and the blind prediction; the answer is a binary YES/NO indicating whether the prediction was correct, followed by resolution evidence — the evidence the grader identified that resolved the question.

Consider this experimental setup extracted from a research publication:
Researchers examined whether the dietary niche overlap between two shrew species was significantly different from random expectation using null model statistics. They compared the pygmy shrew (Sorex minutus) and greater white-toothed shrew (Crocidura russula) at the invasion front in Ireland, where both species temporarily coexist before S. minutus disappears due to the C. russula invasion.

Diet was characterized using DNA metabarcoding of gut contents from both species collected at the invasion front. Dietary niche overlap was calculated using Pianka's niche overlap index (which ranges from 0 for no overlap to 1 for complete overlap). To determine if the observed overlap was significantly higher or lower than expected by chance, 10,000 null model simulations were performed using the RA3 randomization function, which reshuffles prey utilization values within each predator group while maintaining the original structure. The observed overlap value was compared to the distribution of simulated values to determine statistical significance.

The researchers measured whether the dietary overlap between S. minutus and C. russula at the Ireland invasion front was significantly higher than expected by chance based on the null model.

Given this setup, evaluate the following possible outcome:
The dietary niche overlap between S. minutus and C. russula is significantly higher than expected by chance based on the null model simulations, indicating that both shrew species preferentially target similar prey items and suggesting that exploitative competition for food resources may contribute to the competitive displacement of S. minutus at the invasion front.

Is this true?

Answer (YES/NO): NO